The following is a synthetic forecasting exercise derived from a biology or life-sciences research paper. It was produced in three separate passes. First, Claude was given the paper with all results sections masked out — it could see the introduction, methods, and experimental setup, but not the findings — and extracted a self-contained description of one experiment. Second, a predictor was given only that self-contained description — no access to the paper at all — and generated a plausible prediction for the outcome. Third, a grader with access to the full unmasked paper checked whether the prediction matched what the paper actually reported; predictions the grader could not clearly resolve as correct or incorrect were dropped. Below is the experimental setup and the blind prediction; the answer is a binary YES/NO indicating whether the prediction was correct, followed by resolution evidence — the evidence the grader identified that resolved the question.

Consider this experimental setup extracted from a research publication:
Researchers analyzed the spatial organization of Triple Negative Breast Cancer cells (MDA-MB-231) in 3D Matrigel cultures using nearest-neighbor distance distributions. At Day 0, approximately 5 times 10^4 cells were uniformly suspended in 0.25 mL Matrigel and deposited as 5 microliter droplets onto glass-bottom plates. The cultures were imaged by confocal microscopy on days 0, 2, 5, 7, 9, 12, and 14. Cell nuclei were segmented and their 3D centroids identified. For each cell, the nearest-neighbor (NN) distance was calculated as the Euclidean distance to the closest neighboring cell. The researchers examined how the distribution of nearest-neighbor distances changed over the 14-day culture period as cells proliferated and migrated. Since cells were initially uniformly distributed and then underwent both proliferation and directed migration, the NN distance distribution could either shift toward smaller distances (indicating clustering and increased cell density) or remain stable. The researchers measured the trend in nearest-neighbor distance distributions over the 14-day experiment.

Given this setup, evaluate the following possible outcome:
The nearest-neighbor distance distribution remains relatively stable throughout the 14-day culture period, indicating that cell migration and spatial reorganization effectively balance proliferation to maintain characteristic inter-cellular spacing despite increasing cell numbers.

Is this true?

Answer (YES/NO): NO